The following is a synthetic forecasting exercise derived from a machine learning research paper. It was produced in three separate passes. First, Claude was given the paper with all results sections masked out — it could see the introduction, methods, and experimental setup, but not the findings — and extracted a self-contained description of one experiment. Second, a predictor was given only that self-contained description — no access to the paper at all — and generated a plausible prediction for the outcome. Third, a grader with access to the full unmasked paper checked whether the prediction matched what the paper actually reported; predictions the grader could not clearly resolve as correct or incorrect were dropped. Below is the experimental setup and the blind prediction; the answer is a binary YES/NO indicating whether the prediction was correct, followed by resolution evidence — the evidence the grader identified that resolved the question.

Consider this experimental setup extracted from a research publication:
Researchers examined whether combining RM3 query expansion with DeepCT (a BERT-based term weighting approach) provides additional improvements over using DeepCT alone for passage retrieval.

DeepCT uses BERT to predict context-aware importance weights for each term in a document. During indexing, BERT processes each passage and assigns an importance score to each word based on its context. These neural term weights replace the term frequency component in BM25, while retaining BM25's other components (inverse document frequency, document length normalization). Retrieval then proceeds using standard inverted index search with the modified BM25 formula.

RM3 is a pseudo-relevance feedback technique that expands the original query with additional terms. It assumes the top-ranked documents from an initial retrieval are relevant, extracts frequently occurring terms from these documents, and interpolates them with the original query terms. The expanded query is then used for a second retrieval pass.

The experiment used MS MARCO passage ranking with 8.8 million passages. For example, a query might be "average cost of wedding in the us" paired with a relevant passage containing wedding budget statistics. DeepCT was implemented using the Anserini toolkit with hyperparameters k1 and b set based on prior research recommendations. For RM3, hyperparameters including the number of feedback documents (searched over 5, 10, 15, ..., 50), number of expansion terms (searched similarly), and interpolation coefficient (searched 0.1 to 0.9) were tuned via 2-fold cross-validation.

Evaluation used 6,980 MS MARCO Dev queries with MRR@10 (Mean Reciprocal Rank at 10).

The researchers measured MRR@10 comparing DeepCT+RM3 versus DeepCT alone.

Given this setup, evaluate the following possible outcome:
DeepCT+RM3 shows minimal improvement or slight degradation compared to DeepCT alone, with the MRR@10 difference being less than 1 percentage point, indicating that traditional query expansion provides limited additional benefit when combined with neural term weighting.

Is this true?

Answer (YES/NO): NO